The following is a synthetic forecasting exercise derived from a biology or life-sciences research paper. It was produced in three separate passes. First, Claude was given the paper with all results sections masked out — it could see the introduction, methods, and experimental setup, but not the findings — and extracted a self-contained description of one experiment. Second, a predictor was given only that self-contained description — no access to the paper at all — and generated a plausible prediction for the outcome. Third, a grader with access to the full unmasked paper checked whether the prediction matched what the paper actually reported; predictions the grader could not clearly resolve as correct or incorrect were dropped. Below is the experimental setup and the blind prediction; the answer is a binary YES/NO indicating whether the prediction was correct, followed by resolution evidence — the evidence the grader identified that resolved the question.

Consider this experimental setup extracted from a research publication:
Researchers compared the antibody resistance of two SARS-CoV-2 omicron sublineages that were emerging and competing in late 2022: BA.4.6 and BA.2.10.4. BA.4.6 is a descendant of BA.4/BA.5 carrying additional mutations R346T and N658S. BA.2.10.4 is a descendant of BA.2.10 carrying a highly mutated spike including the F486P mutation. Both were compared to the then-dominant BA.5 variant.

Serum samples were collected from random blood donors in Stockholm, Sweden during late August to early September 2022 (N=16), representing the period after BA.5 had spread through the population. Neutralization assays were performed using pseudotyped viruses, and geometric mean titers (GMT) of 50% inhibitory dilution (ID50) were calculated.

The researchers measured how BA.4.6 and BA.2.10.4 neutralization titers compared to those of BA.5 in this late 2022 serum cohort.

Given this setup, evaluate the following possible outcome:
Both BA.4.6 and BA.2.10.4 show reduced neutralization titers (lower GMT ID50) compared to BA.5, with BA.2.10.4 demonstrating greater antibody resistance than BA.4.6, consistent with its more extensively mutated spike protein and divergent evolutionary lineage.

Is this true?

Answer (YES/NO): NO